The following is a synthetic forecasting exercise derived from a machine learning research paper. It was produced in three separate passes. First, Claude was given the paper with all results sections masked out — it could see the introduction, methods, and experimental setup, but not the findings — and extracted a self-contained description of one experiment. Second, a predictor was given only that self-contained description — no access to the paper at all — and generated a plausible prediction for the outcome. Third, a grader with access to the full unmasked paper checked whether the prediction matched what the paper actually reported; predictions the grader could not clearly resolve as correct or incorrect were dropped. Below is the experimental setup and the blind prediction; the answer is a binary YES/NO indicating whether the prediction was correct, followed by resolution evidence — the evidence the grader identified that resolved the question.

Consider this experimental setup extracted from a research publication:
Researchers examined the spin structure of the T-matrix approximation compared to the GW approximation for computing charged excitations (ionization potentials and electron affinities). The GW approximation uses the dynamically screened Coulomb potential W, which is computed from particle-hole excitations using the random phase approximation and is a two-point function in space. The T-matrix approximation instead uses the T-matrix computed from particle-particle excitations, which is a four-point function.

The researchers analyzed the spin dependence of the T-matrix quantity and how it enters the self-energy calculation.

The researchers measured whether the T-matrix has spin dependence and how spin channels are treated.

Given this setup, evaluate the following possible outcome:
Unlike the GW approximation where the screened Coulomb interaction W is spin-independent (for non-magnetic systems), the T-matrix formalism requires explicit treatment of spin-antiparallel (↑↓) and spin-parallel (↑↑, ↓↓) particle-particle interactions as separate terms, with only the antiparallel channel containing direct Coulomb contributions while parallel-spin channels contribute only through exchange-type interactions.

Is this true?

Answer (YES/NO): NO